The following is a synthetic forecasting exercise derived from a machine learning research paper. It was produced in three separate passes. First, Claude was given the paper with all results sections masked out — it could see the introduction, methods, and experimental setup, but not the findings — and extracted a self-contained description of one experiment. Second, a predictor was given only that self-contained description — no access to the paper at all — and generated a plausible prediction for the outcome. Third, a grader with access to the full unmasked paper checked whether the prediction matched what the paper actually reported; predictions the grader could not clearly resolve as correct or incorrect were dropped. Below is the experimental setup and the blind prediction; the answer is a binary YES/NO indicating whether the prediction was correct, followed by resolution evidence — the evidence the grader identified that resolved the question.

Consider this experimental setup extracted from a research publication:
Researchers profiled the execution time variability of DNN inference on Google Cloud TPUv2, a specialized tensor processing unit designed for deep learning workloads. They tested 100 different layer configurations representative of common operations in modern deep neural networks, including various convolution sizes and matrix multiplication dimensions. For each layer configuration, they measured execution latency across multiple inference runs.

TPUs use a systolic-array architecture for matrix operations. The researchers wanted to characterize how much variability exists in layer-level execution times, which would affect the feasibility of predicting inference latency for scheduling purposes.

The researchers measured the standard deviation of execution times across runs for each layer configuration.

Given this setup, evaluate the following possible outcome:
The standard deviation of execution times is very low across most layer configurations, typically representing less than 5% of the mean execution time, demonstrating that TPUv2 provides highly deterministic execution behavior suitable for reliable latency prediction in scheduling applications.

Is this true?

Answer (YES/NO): YES